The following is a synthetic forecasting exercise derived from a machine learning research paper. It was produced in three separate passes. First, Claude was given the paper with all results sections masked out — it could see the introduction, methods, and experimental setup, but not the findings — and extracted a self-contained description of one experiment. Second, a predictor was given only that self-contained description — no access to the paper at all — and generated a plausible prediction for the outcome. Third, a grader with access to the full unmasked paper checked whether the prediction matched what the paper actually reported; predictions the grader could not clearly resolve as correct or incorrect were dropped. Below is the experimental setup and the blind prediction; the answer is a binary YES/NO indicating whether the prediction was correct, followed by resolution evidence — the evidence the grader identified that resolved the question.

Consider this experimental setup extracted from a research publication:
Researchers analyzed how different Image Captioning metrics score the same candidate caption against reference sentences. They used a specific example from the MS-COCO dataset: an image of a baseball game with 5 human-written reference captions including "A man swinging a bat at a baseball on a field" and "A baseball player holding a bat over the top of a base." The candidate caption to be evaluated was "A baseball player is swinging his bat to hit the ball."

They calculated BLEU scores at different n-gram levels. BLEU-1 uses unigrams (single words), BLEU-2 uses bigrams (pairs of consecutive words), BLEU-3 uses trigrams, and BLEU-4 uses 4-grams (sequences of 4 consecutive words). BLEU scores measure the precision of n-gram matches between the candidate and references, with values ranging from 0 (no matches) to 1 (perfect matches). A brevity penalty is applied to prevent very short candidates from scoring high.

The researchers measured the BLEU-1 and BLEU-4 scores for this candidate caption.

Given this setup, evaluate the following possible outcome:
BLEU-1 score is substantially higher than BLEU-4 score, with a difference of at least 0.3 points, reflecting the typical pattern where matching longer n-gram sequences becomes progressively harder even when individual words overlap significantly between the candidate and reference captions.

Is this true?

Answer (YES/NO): YES